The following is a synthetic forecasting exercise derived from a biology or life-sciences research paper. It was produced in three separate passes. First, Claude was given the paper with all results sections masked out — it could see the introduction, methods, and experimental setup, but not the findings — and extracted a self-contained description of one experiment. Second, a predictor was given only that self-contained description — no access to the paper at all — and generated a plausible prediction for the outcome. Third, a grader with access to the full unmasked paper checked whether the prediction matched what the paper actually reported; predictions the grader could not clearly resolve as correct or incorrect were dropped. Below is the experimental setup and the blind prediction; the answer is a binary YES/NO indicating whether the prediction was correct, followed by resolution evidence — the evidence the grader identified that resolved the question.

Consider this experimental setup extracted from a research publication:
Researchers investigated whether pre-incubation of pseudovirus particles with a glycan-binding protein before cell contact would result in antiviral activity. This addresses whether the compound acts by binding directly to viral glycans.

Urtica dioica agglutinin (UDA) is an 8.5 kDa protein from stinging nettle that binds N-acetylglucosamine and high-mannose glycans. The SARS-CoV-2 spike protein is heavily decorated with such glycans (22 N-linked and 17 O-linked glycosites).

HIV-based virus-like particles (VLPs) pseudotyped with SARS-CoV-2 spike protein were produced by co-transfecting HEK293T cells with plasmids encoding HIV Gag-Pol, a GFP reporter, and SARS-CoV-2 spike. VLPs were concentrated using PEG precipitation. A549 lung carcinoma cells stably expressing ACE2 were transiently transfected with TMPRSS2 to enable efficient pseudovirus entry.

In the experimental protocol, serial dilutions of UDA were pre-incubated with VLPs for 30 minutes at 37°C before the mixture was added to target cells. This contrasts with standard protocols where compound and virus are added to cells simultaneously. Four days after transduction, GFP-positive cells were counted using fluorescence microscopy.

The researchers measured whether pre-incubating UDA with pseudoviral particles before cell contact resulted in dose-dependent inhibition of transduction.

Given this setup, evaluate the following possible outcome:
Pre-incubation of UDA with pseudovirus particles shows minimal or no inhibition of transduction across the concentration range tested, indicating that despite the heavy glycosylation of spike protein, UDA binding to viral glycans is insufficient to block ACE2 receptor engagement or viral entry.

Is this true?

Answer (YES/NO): NO